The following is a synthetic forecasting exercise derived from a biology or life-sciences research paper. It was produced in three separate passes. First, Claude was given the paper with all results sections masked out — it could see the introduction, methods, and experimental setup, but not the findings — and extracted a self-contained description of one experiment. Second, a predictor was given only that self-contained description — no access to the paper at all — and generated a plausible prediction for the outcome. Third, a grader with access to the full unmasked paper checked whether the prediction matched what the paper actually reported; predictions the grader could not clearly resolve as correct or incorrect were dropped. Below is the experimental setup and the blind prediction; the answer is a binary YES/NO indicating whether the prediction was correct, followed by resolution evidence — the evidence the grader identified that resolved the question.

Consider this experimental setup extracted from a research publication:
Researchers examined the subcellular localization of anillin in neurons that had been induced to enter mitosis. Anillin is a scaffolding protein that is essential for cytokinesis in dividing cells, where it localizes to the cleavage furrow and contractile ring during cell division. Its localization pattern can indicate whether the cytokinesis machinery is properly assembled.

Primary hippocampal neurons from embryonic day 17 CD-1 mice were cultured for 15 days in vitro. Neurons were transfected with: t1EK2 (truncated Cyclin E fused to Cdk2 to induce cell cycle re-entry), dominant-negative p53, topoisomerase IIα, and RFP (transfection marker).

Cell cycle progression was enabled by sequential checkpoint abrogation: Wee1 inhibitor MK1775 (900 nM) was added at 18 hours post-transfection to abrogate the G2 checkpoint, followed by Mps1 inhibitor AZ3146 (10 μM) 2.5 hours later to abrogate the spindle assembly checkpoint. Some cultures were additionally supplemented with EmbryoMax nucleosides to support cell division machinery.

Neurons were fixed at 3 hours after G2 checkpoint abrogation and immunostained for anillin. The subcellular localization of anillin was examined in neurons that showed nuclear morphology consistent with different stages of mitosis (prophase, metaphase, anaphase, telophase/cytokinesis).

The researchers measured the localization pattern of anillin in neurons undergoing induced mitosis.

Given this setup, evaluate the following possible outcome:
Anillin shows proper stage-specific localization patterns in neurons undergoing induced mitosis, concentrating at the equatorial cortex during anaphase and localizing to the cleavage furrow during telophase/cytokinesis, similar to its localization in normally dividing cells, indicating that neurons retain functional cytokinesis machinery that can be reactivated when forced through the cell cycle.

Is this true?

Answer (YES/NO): YES